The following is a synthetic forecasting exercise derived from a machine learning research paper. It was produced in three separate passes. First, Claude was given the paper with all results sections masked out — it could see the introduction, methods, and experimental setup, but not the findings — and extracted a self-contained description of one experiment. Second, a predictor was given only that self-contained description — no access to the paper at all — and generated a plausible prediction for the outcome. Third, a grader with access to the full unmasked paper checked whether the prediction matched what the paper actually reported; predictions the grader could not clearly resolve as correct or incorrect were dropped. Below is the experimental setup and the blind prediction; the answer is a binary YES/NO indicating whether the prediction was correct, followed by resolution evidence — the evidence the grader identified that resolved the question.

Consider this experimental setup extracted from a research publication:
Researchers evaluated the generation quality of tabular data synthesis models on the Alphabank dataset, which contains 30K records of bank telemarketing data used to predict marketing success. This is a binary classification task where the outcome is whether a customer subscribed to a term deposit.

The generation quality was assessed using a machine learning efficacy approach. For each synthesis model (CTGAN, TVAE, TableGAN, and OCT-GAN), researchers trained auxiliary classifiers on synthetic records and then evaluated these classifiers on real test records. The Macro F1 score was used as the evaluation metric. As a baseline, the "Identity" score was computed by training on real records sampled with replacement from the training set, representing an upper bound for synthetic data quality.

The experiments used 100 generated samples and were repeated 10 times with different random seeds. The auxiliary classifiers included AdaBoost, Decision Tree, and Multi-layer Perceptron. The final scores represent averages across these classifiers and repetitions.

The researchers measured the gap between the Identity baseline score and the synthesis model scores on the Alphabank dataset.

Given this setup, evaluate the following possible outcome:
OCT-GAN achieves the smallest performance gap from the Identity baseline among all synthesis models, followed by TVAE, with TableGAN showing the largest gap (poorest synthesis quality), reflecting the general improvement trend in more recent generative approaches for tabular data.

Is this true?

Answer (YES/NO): NO